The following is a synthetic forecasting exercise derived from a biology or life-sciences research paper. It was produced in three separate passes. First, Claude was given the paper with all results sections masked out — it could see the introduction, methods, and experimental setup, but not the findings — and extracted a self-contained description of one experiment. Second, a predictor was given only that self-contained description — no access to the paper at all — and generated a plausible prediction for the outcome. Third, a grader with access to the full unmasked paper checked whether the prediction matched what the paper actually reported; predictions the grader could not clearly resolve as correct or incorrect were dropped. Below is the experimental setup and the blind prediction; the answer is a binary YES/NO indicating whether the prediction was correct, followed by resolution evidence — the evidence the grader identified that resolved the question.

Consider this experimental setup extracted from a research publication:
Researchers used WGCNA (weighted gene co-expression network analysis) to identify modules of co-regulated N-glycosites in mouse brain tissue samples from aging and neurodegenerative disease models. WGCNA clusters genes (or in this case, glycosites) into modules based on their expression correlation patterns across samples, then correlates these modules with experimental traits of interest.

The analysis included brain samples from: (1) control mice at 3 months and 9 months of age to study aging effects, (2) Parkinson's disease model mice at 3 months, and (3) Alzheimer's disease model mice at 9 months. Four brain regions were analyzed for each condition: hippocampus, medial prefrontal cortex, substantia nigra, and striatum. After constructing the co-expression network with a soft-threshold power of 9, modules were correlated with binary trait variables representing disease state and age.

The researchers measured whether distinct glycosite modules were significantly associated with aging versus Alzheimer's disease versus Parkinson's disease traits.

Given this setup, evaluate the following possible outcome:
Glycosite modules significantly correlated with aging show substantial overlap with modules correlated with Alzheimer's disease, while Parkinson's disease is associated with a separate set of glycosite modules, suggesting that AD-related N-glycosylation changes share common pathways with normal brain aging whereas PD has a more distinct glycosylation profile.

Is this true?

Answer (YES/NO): NO